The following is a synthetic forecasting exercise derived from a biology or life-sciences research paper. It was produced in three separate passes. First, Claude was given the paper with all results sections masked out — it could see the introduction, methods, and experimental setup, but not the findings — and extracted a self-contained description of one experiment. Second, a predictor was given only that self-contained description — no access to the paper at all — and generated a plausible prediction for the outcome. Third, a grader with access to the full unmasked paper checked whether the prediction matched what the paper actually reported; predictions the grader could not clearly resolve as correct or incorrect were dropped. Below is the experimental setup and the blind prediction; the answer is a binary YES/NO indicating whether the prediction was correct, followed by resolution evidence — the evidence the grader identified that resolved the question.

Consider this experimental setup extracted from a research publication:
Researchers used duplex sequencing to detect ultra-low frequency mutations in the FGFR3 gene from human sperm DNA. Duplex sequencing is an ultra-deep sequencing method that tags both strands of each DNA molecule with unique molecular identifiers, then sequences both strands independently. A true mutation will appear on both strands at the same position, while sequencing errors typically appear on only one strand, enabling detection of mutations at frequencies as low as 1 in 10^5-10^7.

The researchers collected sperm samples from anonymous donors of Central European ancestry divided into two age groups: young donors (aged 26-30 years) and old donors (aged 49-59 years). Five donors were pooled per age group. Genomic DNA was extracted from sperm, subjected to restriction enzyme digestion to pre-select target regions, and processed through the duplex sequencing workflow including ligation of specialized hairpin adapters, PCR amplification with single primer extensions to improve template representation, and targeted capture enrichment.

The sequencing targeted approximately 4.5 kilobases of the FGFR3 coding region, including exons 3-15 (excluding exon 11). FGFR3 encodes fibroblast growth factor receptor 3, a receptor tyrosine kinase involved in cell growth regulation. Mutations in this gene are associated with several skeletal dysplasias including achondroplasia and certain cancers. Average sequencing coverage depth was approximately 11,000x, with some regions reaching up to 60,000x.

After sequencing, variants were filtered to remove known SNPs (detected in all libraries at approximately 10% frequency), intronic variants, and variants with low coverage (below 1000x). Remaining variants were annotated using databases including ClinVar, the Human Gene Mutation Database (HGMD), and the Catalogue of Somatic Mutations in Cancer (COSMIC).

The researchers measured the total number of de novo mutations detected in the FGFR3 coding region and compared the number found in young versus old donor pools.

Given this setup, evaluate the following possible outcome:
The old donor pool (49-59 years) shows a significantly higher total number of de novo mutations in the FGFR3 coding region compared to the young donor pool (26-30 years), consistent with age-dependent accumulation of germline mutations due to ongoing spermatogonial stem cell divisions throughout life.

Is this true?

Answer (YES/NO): NO